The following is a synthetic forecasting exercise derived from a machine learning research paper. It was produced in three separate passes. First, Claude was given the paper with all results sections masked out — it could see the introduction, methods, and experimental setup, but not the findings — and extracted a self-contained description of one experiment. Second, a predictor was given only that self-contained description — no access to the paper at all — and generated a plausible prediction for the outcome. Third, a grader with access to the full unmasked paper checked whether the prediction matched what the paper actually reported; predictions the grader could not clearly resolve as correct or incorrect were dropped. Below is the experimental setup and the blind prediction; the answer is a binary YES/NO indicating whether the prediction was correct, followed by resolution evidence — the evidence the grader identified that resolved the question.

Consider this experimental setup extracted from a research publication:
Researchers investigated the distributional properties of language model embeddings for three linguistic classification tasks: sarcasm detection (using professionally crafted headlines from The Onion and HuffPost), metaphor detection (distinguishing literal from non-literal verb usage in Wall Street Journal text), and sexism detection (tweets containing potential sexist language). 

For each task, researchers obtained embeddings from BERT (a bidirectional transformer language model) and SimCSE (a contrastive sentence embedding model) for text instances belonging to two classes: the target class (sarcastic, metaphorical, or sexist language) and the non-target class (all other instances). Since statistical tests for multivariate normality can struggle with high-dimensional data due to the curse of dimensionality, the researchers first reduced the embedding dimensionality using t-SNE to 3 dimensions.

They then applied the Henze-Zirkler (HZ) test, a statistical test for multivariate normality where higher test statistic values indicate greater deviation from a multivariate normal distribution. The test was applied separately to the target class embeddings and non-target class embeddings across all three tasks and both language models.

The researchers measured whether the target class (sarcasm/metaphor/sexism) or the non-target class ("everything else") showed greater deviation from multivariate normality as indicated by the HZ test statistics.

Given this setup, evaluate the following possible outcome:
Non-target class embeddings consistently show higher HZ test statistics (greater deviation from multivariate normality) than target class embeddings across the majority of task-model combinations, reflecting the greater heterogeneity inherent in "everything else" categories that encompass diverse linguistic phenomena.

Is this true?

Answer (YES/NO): YES